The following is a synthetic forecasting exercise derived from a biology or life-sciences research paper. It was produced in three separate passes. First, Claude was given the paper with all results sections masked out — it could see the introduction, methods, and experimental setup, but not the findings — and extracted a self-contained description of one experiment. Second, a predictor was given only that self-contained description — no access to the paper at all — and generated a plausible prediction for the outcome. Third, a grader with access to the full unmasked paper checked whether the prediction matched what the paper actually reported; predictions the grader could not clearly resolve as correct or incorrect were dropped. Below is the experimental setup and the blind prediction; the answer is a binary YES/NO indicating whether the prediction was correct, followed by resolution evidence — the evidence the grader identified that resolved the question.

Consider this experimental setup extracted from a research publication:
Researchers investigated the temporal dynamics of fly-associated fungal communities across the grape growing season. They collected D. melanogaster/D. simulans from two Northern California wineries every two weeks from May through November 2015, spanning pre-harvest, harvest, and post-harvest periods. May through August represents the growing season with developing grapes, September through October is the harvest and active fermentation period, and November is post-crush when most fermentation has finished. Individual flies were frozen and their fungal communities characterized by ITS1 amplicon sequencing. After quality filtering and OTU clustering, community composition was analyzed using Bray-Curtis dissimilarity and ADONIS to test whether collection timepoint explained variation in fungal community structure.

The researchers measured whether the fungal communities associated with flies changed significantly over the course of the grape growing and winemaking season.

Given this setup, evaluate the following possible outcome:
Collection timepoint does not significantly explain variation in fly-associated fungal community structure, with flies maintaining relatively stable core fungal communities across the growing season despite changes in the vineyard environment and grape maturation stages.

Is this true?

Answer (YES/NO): YES